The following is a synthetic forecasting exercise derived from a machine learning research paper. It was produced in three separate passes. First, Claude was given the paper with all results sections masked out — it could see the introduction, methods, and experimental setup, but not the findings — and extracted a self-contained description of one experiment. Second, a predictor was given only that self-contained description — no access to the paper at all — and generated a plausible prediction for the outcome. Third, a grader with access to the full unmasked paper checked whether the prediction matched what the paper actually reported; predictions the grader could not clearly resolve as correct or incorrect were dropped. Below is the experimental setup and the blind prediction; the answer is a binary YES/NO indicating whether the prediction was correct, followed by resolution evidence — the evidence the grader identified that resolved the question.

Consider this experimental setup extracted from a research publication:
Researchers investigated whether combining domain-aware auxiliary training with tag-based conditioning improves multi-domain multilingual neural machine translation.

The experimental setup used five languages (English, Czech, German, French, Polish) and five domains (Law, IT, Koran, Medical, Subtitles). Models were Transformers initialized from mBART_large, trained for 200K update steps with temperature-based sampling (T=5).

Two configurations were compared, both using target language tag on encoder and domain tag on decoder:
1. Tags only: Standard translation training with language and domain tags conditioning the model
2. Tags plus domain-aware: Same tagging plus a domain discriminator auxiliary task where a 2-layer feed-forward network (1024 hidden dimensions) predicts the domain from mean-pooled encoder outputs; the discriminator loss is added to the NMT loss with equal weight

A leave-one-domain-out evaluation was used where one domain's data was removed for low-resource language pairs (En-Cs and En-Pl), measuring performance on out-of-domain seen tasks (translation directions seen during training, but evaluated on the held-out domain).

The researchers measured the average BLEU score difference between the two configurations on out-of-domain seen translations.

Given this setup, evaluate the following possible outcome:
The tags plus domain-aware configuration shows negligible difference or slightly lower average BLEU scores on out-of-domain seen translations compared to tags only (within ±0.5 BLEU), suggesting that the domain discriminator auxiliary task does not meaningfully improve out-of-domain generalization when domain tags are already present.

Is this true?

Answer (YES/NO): NO